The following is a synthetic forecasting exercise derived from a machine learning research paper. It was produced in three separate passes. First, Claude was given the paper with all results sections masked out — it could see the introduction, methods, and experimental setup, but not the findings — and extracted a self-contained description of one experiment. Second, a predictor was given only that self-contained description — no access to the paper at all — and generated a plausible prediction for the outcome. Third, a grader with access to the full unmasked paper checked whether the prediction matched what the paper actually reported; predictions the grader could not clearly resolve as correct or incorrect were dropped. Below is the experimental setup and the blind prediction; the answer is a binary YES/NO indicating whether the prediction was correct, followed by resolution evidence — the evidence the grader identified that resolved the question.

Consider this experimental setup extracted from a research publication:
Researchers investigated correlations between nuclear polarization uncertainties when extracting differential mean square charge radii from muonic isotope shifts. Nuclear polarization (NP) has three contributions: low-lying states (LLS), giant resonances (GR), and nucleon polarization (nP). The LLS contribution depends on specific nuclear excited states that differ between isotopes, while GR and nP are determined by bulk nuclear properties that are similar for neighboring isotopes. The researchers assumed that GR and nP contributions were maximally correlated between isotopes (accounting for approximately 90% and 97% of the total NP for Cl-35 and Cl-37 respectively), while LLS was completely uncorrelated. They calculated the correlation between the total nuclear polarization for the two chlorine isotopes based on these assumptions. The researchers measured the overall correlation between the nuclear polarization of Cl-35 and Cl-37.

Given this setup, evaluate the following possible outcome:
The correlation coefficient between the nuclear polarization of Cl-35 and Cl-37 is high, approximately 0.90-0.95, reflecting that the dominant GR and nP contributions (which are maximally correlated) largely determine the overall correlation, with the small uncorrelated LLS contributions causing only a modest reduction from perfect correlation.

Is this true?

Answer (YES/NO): NO